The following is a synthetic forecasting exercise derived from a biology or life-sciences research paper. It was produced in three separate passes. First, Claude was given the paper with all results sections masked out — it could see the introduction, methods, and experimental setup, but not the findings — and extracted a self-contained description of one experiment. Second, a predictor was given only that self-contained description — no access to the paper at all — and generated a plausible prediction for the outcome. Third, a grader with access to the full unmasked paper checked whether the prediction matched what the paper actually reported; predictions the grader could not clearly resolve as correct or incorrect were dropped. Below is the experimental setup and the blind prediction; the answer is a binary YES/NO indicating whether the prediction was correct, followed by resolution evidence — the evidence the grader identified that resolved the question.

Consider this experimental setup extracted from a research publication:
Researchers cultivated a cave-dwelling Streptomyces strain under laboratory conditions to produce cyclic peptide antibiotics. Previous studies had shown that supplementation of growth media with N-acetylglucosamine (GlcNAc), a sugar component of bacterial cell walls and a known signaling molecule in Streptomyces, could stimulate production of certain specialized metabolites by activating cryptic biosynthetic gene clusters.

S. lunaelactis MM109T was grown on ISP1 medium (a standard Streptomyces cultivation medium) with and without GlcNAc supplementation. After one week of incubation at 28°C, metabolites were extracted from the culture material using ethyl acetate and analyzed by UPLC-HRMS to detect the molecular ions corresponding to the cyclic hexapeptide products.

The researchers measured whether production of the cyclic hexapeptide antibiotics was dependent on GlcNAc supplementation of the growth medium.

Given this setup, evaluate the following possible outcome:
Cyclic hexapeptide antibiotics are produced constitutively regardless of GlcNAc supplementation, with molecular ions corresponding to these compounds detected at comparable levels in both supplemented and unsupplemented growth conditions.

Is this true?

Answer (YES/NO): NO